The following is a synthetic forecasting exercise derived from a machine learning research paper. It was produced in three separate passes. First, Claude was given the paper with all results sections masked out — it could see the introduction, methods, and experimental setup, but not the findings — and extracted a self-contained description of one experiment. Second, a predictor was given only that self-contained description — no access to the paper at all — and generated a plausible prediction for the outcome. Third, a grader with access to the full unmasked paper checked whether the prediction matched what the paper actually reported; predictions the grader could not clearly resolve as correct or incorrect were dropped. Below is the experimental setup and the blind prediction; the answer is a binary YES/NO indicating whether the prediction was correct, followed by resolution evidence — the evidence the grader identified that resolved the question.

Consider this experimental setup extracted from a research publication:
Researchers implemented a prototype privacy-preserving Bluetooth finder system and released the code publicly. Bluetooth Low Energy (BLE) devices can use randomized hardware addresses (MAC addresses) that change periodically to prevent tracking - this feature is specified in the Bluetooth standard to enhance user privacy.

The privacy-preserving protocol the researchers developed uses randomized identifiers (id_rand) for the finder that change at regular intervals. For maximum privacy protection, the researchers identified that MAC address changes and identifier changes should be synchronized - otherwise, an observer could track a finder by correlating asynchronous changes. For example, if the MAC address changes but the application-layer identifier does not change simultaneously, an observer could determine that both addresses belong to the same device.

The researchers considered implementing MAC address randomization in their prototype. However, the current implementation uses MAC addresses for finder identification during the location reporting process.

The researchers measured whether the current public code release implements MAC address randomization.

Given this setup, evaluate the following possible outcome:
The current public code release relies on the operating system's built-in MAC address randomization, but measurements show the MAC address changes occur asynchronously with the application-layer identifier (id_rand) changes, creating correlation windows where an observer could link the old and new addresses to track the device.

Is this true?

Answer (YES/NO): NO